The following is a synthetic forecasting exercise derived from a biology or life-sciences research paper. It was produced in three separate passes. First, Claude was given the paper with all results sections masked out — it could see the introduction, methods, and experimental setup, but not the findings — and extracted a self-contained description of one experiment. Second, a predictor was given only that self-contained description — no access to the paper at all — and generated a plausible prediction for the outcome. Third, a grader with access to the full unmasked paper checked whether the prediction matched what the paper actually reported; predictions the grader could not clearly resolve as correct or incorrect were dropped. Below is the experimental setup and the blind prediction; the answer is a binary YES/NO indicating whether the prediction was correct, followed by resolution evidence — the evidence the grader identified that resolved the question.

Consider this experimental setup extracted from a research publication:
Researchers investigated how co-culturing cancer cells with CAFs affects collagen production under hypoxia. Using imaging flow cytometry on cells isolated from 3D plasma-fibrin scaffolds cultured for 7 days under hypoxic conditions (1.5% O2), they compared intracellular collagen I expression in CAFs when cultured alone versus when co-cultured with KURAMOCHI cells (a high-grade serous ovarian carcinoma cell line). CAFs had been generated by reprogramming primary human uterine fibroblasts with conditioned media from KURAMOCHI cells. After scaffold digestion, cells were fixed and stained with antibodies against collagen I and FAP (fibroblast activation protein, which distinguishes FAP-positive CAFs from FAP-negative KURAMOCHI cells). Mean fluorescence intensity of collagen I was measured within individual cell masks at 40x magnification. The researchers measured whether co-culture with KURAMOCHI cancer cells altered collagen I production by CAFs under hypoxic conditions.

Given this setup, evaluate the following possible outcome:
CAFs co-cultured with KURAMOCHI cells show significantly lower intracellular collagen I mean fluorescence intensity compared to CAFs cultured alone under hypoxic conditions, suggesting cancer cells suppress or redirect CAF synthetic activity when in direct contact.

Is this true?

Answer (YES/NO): NO